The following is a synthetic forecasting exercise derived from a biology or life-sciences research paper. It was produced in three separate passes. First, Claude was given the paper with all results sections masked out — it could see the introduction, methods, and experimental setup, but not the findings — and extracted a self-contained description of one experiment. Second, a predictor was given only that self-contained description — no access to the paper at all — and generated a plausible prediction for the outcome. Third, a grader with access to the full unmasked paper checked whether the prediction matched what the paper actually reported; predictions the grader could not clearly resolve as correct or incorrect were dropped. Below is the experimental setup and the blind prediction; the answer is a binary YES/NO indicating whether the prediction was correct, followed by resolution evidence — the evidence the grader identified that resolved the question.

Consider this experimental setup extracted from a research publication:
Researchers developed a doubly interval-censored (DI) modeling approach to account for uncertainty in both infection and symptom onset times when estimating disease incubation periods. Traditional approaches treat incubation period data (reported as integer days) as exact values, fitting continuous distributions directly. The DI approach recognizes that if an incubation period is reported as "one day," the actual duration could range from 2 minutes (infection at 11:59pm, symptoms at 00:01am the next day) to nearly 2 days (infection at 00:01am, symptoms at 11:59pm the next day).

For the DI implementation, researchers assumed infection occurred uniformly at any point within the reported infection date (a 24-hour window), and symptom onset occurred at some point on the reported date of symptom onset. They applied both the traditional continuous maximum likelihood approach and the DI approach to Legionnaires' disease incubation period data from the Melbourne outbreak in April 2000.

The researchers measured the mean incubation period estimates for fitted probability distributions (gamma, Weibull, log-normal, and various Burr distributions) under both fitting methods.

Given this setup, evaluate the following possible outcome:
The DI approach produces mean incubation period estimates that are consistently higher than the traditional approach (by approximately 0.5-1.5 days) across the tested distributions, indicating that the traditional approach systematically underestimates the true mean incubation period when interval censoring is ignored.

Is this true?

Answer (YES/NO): NO